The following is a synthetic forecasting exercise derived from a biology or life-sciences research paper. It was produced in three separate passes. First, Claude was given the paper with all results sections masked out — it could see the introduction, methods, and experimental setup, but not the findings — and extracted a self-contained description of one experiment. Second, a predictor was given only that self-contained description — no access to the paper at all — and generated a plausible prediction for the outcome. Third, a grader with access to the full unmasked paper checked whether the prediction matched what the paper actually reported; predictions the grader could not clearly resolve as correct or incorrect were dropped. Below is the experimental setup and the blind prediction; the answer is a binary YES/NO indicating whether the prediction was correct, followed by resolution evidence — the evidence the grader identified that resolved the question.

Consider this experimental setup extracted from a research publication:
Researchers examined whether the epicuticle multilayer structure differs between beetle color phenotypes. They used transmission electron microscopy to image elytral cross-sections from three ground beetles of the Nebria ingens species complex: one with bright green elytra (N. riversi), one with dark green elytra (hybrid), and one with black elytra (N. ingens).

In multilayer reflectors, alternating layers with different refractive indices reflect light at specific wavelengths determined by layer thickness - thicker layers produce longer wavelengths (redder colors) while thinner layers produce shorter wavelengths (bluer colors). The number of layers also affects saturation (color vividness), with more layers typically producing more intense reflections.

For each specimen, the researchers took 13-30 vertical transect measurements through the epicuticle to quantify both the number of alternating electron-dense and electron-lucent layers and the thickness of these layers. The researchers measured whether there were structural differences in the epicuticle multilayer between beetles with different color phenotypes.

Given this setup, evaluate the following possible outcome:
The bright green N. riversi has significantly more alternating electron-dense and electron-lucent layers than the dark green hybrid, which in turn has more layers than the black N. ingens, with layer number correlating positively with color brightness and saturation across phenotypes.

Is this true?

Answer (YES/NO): YES